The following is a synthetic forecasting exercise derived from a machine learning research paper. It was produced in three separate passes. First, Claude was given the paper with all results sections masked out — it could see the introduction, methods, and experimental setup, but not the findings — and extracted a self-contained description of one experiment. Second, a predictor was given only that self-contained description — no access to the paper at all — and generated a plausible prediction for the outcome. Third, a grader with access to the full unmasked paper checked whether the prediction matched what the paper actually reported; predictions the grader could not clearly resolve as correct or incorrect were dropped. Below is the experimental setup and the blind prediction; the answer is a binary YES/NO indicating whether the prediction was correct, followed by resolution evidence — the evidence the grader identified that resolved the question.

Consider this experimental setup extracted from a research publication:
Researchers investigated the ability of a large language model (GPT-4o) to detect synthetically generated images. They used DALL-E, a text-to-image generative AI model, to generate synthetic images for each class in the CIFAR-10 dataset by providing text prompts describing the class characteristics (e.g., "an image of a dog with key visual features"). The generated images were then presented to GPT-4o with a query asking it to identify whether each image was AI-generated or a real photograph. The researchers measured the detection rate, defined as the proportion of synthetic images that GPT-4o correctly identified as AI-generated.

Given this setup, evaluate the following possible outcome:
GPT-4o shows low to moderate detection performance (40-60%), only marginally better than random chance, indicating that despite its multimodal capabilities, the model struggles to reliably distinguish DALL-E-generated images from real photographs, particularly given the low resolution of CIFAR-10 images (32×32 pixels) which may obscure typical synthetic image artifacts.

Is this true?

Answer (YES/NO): YES